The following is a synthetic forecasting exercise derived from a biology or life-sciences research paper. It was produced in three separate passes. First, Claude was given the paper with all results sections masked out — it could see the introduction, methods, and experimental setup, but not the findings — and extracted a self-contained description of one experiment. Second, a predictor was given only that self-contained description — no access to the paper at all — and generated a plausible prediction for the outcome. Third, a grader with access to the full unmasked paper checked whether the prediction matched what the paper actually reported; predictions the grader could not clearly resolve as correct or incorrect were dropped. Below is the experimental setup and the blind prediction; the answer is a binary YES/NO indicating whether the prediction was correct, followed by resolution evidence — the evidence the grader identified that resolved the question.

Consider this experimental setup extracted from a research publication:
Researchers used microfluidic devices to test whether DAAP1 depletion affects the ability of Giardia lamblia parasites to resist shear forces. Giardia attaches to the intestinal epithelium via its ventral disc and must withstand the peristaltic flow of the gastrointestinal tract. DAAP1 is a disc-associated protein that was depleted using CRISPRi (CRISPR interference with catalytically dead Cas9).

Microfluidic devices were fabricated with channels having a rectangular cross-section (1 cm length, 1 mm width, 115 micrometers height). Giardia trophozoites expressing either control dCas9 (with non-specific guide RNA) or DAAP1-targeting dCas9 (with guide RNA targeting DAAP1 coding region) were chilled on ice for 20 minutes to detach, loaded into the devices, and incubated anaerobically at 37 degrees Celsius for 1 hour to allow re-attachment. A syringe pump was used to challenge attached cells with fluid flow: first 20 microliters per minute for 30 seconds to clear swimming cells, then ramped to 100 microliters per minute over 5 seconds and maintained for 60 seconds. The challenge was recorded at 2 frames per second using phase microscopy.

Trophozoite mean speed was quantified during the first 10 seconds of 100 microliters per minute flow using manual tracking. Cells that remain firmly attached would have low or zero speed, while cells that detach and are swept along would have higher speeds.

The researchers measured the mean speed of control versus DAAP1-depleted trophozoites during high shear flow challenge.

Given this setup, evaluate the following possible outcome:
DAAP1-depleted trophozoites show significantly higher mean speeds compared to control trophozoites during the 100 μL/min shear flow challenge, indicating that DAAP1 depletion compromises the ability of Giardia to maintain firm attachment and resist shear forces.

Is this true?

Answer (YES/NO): YES